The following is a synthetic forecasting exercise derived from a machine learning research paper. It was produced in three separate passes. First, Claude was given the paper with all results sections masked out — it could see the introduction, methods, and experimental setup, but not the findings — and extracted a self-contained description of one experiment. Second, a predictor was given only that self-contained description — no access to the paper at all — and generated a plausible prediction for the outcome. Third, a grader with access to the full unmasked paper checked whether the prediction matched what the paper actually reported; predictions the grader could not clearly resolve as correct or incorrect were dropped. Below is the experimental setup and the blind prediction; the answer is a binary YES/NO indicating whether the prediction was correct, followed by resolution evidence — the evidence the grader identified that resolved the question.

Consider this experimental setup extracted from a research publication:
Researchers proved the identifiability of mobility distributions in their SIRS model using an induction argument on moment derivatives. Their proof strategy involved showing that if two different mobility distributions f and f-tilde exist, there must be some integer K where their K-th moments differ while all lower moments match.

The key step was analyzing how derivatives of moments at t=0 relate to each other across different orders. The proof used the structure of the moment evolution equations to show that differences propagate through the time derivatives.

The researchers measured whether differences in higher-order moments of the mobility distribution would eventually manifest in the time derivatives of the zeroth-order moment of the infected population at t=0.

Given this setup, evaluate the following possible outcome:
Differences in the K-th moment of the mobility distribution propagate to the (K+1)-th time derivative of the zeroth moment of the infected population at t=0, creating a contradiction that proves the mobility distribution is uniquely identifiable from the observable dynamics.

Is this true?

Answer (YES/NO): NO